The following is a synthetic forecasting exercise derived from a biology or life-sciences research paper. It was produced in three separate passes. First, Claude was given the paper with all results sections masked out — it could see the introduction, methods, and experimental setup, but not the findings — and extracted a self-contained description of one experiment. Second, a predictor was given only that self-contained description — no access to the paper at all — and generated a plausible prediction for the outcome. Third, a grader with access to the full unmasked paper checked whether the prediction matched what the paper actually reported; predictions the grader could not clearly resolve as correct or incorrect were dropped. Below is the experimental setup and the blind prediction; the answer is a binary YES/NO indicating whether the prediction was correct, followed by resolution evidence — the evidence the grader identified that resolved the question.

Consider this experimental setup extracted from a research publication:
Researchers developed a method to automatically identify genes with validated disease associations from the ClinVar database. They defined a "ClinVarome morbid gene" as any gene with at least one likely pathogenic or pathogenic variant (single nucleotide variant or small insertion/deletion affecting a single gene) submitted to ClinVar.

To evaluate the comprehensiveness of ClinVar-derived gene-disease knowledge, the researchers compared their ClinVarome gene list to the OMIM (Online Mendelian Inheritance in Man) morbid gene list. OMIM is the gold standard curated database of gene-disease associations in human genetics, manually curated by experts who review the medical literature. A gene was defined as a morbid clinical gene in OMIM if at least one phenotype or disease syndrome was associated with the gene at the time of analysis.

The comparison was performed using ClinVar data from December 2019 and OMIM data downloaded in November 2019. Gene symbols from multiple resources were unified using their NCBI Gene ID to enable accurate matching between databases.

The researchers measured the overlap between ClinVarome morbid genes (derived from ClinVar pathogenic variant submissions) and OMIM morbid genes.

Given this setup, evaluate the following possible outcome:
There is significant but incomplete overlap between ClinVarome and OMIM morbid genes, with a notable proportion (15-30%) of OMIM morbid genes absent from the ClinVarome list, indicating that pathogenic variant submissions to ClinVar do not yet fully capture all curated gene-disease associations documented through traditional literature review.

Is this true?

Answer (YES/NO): NO